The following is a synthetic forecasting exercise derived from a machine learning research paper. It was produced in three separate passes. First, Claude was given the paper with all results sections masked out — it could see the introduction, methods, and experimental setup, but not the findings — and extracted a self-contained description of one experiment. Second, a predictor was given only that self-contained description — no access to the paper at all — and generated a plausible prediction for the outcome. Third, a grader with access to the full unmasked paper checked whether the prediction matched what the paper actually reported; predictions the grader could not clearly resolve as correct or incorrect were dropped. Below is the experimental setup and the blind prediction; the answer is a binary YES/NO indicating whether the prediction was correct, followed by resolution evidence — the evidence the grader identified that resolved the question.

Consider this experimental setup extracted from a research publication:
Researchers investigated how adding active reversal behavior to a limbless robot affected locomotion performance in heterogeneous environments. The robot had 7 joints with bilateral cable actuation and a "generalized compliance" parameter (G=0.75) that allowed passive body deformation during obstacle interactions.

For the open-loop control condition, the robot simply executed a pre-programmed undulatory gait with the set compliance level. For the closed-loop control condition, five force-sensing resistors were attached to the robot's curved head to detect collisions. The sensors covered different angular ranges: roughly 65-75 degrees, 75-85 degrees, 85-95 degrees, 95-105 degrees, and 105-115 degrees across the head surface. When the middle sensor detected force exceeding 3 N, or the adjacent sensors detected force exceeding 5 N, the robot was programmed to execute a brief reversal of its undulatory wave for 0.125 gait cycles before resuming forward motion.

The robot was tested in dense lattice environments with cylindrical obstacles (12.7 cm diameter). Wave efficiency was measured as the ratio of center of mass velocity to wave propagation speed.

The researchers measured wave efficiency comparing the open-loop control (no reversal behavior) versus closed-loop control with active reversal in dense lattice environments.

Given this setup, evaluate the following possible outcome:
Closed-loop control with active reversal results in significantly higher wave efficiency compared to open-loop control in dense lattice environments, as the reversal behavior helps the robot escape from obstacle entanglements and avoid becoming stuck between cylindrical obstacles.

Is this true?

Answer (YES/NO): NO